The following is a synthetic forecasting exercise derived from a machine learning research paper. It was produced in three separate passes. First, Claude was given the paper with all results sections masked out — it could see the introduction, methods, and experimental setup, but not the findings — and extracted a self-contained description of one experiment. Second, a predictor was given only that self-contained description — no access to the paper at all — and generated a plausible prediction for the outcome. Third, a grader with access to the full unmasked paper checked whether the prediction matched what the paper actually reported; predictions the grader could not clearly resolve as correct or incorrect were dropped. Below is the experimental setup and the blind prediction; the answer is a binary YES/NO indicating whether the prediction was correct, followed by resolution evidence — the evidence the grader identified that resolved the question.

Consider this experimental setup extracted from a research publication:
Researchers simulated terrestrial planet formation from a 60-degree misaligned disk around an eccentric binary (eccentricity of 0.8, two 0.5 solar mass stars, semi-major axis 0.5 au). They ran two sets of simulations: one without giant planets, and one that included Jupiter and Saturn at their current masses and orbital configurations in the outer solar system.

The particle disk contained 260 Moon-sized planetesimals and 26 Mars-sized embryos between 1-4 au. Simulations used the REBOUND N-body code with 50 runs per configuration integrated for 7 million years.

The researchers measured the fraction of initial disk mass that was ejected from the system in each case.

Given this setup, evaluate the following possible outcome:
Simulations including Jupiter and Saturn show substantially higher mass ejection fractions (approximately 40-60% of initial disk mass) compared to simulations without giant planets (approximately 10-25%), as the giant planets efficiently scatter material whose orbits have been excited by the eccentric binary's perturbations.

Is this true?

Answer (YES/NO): NO